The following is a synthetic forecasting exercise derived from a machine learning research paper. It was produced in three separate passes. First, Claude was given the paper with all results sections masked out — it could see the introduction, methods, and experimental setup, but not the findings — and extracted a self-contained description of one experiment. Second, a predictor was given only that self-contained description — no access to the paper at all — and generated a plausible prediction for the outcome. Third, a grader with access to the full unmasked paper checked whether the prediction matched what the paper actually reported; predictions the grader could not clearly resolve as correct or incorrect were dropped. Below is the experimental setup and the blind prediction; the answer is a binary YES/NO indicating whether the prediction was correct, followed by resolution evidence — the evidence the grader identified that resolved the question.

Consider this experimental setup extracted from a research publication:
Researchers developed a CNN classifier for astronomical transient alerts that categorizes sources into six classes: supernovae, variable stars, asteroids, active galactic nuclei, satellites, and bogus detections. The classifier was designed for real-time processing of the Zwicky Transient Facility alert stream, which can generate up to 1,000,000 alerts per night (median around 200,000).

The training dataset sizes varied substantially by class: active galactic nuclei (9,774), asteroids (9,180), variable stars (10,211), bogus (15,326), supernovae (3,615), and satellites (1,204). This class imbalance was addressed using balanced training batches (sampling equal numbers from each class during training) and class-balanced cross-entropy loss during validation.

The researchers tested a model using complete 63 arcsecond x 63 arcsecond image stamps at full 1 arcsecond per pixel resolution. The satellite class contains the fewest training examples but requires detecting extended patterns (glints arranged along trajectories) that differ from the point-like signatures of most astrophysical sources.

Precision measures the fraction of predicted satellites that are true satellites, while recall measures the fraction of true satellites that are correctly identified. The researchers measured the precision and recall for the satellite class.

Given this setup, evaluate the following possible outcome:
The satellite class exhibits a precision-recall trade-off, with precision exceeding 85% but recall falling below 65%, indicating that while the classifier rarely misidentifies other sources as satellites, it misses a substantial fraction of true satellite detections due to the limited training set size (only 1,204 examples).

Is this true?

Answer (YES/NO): NO